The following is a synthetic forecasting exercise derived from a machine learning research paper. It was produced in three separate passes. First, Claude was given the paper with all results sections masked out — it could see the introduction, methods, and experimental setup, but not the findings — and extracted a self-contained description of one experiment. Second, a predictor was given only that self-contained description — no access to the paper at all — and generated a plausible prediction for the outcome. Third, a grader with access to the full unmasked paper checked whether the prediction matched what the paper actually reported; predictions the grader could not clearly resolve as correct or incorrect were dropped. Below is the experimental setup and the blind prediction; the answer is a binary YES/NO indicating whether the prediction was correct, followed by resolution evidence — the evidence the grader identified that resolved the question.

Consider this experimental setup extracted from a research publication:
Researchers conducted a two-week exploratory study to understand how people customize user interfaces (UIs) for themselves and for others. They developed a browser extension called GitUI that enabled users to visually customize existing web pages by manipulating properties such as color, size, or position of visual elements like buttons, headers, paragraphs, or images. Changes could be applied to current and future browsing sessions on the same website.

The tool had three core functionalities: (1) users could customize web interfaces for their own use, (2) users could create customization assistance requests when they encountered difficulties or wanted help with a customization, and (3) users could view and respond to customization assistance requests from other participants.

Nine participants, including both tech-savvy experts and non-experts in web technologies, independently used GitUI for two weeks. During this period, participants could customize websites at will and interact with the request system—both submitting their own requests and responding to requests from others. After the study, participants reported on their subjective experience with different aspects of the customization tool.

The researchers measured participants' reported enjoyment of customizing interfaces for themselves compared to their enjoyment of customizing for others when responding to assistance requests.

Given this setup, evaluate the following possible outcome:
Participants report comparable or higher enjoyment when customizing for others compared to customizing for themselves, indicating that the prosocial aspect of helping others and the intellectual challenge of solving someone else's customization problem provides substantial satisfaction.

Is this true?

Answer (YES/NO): YES